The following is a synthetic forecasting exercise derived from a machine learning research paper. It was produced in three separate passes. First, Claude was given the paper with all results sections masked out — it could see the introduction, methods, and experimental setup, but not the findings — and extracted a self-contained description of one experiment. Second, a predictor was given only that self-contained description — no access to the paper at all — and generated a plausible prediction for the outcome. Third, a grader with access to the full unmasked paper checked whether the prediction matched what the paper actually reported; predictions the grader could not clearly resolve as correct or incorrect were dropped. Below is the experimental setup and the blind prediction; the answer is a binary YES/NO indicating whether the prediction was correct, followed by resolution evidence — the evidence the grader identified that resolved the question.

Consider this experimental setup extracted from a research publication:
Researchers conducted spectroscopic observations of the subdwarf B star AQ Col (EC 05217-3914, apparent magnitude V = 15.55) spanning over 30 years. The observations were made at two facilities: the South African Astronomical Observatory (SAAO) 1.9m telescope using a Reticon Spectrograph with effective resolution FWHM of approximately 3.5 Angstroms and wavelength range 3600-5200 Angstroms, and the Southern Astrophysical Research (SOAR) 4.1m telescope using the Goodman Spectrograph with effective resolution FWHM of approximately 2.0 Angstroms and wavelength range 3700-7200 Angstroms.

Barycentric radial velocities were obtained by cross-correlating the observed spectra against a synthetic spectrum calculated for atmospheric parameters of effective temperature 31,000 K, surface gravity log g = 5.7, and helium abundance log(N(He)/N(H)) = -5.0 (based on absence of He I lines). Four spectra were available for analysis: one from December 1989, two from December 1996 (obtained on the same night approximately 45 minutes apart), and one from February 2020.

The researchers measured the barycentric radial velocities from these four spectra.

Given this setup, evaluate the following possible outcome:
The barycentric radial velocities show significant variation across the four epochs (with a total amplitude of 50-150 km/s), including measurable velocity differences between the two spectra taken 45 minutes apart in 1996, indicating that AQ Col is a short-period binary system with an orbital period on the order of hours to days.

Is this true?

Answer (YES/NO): NO